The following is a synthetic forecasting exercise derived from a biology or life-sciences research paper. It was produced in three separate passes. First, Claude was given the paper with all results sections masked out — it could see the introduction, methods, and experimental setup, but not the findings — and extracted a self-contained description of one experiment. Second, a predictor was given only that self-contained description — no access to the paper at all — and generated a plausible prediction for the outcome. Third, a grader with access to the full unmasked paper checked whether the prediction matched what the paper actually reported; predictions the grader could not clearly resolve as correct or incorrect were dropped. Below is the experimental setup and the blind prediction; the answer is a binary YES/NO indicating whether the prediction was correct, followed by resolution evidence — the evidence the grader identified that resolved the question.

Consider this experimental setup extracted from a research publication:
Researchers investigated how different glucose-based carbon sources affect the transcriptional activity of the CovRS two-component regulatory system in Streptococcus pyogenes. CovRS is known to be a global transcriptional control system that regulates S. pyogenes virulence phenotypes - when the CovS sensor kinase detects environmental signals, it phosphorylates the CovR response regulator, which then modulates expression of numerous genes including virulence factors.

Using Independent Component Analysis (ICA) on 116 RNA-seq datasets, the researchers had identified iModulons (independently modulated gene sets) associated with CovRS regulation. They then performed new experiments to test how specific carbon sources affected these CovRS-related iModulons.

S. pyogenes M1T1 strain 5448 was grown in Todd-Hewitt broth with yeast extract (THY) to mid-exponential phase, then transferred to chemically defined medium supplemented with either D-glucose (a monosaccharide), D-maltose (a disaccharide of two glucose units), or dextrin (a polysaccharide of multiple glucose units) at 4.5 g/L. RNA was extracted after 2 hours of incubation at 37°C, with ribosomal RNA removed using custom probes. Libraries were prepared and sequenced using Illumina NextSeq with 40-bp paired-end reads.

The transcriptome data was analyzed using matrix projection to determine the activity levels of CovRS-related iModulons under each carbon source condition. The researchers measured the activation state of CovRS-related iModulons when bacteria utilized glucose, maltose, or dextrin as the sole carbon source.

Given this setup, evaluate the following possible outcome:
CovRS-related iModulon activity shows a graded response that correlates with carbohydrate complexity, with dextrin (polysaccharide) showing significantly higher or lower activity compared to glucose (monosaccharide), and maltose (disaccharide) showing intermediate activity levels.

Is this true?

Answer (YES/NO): NO